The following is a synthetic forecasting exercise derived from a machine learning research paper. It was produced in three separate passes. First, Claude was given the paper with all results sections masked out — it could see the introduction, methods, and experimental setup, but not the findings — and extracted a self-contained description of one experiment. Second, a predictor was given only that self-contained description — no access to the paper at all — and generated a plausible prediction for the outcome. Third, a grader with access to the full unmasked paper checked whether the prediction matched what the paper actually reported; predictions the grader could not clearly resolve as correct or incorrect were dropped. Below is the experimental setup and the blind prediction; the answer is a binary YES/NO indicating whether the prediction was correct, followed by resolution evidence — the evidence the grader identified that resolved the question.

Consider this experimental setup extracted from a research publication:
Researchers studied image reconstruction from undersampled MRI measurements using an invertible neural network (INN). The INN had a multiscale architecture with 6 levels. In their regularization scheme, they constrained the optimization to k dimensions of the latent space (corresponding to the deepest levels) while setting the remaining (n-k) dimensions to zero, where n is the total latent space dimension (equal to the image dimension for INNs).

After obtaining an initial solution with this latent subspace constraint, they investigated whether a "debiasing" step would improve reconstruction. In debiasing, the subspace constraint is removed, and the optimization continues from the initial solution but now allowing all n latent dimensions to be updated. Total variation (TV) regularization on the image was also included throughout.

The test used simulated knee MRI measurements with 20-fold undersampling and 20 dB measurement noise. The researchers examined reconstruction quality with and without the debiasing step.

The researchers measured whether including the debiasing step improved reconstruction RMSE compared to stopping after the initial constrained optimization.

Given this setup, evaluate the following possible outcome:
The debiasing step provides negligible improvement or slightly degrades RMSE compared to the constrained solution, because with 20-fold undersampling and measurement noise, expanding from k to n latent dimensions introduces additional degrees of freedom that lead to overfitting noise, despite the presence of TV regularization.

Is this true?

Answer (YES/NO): YES